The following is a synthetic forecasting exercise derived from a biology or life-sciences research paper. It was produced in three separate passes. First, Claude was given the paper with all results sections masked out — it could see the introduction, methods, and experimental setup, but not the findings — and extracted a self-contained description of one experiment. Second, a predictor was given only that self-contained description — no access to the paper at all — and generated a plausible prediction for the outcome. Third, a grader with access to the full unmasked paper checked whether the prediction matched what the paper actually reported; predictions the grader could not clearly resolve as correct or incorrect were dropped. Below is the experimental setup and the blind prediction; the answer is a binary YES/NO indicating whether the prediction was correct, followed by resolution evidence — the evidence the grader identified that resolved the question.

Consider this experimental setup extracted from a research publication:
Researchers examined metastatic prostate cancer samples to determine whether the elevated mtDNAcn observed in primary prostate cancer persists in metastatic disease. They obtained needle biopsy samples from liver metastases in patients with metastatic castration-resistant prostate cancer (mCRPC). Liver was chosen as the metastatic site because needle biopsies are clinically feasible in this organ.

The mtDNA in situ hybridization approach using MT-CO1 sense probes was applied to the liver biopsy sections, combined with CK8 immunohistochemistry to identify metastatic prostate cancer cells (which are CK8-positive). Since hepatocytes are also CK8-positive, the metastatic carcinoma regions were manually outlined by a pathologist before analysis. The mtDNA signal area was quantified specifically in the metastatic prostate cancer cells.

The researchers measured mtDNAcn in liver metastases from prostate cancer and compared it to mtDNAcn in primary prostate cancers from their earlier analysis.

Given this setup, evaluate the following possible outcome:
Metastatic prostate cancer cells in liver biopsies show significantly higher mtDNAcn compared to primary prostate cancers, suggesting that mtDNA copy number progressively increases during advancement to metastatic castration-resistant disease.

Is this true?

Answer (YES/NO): YES